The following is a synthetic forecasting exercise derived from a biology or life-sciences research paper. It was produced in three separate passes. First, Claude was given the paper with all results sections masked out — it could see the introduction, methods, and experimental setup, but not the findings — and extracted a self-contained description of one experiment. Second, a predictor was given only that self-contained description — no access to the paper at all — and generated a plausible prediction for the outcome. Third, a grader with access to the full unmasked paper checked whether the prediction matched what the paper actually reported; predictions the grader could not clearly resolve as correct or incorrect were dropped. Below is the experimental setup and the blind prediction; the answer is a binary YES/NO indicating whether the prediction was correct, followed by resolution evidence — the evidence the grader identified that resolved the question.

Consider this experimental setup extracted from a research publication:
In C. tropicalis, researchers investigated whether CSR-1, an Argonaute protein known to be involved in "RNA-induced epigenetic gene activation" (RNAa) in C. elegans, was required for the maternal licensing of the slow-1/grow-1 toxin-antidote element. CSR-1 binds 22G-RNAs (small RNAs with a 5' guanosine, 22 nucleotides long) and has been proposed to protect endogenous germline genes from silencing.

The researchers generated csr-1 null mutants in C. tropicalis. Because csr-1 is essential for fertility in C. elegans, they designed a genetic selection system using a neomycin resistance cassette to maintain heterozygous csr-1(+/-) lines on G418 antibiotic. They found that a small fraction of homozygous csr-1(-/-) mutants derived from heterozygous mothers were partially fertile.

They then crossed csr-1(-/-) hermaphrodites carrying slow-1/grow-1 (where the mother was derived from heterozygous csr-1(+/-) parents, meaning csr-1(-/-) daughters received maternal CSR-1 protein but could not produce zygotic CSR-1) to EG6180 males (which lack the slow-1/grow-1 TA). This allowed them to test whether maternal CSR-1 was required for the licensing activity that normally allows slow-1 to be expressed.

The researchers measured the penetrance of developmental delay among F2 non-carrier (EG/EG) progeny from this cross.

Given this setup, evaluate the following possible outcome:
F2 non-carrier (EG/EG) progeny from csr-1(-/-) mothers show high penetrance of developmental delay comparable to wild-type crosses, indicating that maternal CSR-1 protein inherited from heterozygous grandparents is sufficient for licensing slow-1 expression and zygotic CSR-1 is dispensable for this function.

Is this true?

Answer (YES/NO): NO